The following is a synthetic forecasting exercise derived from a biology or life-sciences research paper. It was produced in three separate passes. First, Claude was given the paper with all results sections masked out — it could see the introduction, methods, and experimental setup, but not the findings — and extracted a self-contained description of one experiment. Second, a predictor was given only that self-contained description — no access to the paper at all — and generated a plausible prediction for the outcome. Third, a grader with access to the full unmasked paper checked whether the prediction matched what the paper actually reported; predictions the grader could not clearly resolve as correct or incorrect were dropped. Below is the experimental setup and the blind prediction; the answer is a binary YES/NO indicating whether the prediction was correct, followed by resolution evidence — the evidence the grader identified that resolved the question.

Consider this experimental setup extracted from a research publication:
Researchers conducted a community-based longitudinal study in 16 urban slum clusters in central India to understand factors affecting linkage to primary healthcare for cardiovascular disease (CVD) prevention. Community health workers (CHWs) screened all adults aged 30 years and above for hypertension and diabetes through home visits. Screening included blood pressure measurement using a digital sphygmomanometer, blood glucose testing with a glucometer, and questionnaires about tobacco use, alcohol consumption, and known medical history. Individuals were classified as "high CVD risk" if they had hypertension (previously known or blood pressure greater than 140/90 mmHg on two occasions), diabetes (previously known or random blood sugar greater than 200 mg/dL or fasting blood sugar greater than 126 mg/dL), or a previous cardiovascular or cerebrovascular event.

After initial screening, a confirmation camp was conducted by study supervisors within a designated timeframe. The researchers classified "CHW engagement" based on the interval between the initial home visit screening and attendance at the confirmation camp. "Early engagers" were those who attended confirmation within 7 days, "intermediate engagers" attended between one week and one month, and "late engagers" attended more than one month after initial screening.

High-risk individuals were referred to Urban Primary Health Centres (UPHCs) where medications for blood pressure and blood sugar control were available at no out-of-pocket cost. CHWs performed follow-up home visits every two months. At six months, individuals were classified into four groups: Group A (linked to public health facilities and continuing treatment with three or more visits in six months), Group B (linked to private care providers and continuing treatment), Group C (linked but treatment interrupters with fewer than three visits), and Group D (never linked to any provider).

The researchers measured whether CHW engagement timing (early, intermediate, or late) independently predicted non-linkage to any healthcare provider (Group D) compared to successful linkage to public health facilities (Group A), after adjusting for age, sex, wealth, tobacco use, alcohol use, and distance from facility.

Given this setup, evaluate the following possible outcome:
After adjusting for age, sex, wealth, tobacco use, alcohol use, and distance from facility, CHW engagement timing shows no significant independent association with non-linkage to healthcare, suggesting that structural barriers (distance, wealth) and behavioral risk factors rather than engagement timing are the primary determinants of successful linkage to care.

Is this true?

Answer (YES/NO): NO